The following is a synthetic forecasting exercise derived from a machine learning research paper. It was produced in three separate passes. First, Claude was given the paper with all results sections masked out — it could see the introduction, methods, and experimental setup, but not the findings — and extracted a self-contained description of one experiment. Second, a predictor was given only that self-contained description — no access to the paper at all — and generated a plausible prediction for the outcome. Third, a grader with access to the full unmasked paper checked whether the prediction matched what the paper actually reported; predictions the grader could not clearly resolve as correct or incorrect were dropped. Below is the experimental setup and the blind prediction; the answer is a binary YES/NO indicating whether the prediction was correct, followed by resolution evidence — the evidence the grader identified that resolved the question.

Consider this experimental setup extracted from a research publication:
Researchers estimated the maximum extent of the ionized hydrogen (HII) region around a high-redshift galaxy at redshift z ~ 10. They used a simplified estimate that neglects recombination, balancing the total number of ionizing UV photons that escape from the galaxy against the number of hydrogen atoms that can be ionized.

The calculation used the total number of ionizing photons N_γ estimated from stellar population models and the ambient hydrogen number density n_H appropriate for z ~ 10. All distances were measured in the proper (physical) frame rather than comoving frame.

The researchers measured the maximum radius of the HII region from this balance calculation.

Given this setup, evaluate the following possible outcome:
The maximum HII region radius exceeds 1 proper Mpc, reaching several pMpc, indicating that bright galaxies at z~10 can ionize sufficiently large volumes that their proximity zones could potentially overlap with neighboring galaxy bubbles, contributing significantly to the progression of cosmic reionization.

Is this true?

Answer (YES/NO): NO